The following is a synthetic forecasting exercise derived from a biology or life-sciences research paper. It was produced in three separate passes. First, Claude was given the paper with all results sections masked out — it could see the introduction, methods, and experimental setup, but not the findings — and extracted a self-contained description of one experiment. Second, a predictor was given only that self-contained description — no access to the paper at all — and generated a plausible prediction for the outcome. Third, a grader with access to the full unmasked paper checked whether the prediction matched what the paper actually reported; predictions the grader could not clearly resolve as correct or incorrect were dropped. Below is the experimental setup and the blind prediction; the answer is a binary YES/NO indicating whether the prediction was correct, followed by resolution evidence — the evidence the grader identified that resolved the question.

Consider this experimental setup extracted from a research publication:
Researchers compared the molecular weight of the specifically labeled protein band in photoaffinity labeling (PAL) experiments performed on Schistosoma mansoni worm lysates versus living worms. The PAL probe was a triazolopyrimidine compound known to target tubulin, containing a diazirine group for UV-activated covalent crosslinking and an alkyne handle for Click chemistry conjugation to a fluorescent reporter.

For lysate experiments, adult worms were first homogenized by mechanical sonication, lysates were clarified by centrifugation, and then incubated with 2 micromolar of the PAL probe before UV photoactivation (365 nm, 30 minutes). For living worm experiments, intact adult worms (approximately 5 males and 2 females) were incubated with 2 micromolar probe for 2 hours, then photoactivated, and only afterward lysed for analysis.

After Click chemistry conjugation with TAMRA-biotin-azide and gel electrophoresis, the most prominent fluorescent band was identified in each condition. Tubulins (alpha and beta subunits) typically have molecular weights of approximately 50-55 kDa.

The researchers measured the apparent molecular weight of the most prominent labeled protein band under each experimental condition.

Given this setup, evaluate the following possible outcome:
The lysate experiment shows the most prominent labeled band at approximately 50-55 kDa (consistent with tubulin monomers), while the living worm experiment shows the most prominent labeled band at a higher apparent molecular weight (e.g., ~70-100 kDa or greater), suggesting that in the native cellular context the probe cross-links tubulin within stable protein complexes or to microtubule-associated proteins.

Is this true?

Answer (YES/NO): NO